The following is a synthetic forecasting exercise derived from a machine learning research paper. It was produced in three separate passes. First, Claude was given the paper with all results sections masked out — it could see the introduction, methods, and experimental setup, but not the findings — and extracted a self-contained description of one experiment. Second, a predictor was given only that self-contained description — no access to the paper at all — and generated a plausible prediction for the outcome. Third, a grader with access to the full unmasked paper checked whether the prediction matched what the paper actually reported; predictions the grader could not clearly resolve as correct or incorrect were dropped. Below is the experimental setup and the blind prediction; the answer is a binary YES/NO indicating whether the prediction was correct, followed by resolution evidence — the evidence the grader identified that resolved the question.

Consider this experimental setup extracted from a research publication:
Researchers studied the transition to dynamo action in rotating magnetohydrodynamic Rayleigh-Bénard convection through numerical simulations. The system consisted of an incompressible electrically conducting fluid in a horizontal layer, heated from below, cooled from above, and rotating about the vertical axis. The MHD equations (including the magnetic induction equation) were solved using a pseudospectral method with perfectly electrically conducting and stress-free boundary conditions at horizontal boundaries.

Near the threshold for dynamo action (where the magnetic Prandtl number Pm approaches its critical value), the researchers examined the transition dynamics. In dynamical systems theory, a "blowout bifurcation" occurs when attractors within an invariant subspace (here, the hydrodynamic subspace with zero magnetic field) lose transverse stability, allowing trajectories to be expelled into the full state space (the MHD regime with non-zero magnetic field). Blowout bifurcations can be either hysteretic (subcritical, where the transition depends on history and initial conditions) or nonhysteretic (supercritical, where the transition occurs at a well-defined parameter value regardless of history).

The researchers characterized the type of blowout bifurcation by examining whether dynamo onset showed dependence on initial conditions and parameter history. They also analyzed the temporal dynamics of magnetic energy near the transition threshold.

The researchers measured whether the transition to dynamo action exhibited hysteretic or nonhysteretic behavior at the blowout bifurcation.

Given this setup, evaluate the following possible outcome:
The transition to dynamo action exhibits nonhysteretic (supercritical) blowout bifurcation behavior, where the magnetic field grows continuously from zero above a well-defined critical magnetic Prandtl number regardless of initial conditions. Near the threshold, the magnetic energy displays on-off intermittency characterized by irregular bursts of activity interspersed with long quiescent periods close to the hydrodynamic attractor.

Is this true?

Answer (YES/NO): YES